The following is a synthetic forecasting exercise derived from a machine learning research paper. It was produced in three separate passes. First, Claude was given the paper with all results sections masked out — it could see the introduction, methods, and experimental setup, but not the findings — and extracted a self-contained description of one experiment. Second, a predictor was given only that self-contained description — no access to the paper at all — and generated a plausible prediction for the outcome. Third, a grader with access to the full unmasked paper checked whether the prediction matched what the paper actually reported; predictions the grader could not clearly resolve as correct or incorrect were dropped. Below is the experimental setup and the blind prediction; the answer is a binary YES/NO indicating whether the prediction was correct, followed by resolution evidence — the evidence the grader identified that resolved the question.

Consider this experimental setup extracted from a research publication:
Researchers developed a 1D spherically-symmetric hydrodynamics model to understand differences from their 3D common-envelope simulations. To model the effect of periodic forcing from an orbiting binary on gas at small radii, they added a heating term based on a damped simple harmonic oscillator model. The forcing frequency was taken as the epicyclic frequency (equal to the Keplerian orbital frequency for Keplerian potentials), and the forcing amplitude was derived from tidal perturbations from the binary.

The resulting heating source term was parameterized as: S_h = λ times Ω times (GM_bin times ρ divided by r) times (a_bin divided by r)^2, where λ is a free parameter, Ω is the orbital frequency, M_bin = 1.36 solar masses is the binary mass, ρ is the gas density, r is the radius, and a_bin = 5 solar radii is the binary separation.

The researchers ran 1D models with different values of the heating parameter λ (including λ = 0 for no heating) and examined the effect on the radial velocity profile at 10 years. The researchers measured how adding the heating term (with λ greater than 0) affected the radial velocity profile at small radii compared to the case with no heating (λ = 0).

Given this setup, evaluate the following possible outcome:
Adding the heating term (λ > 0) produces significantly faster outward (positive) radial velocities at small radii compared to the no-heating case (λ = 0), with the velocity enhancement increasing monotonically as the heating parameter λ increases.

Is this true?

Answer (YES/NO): NO